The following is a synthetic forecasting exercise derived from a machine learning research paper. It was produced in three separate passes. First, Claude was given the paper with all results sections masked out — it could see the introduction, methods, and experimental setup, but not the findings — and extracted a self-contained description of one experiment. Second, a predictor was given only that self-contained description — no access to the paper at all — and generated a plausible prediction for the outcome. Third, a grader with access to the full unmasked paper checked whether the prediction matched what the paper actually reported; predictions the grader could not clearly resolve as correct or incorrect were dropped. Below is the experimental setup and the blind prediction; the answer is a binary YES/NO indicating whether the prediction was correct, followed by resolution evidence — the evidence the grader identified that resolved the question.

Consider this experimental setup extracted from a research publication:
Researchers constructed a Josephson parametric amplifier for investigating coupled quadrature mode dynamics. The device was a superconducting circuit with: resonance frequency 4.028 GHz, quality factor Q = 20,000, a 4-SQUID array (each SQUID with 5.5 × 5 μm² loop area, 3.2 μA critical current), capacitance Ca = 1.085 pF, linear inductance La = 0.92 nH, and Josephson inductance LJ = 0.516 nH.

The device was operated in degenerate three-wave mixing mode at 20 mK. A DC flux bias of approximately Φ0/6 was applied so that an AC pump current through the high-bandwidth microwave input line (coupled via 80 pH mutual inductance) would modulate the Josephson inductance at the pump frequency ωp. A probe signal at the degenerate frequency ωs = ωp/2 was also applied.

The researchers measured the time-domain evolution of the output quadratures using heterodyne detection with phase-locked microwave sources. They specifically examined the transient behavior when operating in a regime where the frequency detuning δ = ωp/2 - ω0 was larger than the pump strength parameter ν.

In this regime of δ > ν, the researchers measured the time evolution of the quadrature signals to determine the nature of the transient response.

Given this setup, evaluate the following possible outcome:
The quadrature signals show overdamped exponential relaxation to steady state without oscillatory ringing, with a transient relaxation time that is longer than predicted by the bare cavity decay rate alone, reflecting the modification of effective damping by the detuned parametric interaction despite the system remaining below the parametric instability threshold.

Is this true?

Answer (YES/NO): NO